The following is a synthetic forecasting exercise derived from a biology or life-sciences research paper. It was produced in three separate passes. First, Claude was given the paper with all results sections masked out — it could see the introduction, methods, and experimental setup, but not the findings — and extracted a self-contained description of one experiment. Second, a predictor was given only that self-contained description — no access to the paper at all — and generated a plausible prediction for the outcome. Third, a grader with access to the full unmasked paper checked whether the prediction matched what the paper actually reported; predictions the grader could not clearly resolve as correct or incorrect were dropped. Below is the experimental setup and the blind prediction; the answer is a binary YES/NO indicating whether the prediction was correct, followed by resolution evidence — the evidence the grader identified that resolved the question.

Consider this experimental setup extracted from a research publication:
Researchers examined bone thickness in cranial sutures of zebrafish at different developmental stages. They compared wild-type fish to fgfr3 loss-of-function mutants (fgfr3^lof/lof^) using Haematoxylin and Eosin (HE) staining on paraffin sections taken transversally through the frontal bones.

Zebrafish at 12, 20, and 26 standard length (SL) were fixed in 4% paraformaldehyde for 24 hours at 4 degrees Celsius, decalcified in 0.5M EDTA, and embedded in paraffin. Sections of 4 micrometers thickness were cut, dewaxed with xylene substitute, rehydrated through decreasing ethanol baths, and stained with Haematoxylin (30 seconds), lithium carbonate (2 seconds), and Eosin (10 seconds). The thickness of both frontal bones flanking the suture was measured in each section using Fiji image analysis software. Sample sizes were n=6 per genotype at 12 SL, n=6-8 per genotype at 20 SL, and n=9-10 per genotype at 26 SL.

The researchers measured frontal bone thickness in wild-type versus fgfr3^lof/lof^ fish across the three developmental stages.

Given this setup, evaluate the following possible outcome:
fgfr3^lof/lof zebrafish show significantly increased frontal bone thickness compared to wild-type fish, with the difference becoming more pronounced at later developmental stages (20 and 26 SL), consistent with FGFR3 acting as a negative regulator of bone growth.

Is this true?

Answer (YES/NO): YES